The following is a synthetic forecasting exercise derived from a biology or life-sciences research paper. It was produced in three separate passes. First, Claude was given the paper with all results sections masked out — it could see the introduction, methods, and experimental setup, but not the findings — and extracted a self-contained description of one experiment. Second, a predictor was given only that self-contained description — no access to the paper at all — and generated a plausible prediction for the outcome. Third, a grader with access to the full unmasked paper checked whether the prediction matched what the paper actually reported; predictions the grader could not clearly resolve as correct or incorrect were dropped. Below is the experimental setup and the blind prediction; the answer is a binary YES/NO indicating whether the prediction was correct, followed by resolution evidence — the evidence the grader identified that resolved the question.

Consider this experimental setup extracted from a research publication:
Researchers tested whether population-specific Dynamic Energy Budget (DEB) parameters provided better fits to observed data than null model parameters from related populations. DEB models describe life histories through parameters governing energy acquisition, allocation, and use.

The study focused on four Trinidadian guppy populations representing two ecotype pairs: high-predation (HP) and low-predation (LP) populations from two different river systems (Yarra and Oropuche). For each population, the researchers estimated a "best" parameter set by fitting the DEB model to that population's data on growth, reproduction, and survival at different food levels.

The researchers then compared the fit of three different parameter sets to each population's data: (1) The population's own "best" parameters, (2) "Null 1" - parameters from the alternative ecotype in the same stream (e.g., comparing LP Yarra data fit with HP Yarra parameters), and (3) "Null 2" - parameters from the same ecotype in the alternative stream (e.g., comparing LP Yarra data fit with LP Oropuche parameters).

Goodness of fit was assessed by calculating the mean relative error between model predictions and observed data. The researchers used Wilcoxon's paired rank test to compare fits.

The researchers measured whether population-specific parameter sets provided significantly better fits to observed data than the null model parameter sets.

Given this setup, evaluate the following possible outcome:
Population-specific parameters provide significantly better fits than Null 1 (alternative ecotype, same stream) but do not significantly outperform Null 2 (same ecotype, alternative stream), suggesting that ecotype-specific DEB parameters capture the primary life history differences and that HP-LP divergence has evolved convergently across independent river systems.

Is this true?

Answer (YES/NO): NO